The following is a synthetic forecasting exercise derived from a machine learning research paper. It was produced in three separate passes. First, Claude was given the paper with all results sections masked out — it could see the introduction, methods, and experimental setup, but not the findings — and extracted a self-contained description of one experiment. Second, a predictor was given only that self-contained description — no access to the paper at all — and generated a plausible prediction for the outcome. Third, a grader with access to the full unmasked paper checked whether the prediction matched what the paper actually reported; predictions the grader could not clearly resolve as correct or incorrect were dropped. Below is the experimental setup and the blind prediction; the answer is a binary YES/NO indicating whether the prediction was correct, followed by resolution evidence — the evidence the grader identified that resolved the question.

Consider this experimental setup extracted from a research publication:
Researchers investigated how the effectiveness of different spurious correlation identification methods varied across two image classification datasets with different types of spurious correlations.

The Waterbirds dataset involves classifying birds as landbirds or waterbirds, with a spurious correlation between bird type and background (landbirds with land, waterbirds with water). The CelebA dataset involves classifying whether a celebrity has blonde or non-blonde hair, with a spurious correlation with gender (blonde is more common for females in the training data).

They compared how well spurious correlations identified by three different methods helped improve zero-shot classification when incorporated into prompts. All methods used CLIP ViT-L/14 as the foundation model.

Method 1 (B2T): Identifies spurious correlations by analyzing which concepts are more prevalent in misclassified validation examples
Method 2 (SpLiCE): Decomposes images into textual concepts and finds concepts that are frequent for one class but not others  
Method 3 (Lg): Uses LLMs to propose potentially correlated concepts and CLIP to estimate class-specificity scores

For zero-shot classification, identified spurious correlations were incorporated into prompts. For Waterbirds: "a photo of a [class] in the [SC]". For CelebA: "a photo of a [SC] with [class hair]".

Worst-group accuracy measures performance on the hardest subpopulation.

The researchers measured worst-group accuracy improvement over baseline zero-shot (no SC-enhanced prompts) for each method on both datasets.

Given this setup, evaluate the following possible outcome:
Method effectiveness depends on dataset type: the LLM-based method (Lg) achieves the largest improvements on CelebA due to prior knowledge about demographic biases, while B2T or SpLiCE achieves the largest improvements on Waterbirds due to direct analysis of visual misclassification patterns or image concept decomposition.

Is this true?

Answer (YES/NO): NO